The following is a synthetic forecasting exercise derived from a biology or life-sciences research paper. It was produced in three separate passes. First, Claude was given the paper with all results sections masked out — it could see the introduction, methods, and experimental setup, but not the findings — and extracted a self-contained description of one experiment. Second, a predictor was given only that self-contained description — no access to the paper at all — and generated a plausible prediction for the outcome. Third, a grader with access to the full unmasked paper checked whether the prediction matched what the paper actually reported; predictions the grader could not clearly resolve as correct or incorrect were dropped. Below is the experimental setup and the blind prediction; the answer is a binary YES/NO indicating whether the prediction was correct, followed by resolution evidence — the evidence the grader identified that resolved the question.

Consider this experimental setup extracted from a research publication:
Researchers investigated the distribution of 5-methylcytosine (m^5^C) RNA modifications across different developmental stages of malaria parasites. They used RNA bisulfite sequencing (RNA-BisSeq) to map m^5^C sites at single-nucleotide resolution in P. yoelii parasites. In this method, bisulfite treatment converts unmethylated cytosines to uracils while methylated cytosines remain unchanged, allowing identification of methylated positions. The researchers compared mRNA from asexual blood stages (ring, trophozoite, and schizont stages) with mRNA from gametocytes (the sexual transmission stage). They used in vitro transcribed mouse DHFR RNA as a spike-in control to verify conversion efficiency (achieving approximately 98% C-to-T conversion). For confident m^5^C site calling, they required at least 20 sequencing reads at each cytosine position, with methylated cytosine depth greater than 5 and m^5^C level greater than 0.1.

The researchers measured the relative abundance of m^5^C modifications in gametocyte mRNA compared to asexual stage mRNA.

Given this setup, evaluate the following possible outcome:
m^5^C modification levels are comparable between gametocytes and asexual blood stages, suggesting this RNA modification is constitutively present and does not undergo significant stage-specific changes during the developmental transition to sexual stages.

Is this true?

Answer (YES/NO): NO